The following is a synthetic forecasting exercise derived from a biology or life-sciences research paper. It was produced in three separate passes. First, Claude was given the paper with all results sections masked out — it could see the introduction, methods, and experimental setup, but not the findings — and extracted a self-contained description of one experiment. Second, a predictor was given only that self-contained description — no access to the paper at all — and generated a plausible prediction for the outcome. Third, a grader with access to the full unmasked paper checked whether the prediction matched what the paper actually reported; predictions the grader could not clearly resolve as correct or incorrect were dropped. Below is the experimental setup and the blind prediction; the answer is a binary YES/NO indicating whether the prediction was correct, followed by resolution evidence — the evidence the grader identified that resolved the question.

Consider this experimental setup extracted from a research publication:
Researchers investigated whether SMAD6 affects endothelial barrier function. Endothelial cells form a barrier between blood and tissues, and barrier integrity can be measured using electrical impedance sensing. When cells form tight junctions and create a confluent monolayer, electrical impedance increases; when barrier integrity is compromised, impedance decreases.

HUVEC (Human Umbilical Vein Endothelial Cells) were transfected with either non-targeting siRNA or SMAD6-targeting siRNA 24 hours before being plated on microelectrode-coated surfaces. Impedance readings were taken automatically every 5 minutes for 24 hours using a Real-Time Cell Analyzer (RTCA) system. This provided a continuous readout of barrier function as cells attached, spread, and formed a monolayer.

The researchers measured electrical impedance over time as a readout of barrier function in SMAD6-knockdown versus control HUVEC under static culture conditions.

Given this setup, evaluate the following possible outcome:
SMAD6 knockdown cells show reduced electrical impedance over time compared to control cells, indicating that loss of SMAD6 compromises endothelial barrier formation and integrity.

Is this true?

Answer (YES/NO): YES